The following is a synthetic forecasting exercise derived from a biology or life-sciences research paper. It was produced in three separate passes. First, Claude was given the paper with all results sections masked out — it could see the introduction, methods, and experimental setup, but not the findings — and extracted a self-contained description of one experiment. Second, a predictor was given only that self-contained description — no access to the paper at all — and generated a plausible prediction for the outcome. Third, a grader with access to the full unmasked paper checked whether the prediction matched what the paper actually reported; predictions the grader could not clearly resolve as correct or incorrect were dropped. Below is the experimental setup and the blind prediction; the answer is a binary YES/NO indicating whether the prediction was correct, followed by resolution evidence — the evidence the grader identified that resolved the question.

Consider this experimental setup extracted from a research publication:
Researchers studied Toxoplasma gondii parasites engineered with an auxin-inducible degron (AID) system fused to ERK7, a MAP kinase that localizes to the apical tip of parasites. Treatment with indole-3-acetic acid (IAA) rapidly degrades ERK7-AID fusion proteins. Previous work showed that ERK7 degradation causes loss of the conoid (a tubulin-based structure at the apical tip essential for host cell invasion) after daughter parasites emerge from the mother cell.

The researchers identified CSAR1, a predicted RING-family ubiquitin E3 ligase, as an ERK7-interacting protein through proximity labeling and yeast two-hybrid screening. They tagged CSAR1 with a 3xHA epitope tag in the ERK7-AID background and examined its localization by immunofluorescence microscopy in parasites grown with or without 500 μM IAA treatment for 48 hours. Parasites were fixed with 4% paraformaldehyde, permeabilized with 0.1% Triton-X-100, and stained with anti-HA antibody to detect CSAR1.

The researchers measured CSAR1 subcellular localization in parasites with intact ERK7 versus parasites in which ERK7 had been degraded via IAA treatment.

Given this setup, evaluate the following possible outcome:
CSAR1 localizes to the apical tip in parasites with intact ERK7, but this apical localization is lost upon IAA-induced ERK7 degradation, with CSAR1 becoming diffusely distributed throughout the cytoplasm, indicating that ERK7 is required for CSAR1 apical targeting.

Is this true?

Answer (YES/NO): NO